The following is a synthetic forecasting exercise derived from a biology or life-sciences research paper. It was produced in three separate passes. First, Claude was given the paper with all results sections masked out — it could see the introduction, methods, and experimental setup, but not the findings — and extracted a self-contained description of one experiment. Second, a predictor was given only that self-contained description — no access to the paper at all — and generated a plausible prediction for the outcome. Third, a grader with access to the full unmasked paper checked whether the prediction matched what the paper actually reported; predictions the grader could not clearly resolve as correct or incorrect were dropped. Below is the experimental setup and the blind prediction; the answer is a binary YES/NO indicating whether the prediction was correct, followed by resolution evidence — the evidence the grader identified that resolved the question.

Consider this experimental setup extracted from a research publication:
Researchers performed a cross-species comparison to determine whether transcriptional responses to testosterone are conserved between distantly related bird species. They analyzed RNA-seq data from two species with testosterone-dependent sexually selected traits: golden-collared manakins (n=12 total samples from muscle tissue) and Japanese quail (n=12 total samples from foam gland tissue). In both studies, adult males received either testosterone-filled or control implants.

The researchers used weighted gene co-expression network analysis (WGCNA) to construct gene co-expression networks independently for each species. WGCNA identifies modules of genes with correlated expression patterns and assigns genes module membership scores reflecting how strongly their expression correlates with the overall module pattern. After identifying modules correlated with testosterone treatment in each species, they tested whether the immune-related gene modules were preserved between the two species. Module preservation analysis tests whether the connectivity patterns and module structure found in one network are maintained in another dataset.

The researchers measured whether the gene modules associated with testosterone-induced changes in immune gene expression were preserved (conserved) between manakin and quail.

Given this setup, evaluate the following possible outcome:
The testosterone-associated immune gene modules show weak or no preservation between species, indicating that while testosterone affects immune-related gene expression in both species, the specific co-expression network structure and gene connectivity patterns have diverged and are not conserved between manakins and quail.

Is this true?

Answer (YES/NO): YES